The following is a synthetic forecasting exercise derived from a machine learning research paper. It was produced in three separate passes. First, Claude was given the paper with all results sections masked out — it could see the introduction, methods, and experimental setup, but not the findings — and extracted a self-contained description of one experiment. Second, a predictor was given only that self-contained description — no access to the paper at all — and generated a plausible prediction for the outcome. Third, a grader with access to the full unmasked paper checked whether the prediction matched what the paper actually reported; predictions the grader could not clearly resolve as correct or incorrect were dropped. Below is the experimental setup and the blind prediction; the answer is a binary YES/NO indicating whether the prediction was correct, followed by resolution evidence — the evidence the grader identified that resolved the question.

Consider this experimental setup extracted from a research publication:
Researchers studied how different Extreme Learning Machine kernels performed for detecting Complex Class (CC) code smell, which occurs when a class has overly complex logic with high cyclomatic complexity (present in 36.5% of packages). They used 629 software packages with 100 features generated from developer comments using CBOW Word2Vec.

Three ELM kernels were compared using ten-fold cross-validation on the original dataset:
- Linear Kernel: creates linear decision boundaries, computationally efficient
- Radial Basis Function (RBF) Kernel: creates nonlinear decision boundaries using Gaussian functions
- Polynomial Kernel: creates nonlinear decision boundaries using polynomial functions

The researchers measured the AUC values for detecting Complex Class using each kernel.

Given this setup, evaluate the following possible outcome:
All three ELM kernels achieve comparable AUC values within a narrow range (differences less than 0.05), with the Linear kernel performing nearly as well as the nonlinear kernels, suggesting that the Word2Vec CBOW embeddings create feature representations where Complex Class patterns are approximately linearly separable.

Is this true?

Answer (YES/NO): NO